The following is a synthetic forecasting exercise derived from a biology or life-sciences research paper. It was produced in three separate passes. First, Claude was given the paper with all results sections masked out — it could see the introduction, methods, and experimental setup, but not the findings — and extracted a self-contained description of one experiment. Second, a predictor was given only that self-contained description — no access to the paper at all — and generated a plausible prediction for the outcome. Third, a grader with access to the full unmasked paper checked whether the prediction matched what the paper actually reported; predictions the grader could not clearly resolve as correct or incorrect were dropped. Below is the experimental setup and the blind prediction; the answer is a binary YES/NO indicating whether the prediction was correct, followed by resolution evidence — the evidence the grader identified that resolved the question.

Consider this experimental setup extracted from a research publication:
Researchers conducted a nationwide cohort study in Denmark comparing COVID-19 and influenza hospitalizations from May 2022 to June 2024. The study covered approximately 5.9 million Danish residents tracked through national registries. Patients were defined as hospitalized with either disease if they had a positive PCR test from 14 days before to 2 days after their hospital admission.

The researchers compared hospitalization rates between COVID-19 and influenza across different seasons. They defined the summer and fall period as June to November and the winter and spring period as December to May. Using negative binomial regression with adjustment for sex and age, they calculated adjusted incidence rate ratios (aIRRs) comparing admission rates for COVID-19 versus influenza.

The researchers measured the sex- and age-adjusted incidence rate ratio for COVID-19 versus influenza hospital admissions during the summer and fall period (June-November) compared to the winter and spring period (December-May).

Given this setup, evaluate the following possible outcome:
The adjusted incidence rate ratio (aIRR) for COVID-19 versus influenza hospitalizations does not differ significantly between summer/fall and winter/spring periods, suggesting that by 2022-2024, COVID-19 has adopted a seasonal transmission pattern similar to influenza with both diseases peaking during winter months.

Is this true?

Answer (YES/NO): NO